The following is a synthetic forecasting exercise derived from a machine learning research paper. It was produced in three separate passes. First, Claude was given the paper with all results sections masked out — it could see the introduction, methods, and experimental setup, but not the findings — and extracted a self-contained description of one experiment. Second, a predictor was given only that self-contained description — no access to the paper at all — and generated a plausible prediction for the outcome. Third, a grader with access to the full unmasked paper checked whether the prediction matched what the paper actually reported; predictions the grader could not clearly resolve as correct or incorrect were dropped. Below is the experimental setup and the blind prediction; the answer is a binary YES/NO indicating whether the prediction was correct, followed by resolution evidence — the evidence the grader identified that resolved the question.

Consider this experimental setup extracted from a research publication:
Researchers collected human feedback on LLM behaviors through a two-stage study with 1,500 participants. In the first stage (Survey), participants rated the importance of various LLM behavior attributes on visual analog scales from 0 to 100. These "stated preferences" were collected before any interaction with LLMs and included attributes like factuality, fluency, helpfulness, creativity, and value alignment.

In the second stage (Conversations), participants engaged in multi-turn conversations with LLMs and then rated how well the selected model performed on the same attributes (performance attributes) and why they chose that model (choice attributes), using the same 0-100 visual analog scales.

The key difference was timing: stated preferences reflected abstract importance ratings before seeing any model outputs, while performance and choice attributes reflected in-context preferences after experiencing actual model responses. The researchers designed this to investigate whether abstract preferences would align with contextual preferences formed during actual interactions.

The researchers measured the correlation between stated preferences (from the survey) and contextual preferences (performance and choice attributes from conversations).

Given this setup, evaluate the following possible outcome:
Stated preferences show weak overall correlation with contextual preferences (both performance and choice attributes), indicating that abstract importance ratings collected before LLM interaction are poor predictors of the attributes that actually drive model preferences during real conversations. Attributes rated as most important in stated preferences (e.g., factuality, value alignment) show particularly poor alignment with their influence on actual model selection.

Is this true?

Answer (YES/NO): YES